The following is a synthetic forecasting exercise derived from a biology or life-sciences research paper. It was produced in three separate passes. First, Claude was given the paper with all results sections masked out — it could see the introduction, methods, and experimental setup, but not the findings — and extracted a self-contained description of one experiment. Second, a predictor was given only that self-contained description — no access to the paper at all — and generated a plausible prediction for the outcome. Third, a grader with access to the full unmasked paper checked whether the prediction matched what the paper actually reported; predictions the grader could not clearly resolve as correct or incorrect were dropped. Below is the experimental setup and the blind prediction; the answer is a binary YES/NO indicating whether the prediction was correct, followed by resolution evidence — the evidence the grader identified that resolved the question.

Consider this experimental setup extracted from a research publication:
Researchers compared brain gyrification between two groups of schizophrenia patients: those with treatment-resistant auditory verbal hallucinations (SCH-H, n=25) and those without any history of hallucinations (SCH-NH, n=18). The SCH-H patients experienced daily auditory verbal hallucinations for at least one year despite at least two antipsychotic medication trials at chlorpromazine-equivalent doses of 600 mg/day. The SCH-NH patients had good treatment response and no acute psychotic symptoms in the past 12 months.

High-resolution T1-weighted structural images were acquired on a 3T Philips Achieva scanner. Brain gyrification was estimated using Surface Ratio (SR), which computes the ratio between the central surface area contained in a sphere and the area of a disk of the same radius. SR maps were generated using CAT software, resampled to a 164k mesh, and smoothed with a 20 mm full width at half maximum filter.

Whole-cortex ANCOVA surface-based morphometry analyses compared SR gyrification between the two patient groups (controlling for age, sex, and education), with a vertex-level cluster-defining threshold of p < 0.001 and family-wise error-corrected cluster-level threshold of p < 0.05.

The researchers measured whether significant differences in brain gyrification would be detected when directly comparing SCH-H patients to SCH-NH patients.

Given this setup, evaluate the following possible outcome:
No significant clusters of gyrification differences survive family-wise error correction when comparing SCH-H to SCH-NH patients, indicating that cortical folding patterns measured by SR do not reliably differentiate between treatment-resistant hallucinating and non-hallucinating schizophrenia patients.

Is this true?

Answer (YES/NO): NO